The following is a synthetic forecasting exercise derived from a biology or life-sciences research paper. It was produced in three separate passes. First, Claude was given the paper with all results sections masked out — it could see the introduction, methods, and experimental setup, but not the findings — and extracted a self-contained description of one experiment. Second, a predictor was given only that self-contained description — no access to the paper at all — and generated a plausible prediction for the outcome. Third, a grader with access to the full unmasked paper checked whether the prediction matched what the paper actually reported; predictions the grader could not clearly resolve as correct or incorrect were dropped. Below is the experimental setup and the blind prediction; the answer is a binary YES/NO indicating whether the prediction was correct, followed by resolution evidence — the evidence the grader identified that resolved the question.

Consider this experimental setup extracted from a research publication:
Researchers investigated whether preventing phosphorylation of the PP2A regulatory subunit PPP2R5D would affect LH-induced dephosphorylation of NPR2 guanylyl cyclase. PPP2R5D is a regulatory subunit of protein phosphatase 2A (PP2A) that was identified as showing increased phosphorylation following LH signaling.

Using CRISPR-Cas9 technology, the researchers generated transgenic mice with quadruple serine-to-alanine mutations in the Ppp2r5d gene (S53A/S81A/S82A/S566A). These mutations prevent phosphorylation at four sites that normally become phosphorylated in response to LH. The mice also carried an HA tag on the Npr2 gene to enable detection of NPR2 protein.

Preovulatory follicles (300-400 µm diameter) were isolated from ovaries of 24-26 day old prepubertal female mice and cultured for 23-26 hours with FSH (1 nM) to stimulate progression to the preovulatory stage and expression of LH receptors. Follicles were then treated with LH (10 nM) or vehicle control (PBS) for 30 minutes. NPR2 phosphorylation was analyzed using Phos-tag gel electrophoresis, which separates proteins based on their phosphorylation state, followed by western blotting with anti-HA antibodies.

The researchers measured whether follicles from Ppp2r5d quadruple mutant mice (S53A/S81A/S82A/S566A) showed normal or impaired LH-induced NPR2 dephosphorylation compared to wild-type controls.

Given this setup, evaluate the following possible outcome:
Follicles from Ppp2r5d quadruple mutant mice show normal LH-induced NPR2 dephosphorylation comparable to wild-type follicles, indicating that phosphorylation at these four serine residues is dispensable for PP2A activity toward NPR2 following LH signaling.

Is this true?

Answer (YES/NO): YES